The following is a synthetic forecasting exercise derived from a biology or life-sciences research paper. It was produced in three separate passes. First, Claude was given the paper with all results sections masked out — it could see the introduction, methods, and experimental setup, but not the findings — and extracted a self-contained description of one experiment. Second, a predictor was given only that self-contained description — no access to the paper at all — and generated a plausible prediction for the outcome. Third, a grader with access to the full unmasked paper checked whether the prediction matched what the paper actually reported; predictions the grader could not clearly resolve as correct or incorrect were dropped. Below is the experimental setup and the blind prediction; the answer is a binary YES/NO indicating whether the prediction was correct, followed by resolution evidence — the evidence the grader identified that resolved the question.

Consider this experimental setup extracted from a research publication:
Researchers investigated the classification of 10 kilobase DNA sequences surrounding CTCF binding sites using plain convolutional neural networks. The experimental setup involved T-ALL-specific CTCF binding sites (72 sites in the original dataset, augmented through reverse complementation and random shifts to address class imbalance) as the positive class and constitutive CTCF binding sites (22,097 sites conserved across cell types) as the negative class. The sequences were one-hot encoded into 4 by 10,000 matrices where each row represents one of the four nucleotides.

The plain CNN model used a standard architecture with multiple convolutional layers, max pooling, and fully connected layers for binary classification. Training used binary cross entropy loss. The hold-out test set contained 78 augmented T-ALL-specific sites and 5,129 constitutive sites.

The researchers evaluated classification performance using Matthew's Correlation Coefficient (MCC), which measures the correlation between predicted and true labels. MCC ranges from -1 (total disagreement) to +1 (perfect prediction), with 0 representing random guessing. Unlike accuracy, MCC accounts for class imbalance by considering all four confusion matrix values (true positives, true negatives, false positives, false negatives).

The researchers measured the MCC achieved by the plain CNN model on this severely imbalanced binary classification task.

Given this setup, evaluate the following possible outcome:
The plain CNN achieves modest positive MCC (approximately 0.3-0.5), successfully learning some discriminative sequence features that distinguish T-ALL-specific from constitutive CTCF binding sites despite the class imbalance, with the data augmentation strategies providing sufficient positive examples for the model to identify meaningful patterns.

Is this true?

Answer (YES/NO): NO